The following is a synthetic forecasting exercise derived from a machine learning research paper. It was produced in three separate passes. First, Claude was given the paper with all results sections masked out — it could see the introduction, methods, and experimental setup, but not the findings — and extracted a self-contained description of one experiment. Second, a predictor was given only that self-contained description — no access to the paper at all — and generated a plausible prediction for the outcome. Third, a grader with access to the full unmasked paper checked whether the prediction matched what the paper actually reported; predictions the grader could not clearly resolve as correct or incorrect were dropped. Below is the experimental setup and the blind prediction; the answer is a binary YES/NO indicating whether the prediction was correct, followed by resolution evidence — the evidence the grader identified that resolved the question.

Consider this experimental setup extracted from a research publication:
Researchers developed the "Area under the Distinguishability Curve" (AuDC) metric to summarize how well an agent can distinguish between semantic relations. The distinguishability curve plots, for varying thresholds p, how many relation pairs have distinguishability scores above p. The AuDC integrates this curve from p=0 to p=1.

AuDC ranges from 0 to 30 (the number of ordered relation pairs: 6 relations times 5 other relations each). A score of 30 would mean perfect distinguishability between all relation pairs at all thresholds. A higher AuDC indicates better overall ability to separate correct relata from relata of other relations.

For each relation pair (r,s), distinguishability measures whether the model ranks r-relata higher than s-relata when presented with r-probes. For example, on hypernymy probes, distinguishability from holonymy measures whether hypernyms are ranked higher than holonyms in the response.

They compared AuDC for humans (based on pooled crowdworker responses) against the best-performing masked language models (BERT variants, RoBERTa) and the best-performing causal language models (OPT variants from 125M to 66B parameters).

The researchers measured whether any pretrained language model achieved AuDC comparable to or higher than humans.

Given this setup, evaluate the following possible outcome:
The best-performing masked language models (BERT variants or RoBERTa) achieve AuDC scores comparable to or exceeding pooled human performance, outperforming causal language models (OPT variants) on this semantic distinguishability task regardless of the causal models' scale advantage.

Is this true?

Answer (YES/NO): NO